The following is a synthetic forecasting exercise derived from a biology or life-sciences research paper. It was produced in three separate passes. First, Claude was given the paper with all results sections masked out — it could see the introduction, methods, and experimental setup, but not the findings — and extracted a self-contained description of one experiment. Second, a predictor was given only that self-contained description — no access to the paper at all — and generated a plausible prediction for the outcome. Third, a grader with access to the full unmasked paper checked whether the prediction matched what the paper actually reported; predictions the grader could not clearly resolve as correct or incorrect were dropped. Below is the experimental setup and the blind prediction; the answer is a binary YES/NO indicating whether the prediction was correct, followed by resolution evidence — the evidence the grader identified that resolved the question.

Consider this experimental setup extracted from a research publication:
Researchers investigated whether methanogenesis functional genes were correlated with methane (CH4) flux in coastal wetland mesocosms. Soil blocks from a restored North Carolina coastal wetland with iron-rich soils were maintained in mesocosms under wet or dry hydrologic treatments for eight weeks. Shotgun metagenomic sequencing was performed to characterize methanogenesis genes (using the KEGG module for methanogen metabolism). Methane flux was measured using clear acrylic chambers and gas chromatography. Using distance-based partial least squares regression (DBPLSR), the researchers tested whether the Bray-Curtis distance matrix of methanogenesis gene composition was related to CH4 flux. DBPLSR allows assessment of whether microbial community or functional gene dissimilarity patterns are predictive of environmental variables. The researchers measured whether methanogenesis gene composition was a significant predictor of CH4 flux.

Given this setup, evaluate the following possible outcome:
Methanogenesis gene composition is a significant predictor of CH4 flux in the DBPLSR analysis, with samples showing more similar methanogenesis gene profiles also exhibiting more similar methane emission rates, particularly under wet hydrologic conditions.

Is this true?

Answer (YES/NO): NO